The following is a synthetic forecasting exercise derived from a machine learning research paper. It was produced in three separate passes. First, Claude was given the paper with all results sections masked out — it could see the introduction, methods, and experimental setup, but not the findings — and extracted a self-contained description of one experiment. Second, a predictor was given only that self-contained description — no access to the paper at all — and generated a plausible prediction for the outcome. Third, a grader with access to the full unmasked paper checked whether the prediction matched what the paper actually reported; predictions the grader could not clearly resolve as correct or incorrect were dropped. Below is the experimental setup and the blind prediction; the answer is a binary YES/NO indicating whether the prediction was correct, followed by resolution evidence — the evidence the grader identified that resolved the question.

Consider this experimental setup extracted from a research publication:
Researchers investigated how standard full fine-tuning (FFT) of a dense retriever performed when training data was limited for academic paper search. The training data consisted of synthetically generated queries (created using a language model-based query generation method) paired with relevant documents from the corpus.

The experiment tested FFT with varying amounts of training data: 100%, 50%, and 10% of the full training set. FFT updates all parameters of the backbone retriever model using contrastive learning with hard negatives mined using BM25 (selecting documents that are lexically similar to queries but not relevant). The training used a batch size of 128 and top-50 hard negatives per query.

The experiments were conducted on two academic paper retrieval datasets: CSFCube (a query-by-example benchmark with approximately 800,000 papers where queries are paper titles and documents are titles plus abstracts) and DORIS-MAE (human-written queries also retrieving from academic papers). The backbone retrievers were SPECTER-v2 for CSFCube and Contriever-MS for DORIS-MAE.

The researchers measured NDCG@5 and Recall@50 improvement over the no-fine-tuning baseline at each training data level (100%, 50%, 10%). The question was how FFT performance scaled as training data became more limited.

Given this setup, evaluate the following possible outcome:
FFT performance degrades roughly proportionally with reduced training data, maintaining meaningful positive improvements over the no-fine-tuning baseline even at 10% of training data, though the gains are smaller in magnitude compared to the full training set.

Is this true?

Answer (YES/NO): NO